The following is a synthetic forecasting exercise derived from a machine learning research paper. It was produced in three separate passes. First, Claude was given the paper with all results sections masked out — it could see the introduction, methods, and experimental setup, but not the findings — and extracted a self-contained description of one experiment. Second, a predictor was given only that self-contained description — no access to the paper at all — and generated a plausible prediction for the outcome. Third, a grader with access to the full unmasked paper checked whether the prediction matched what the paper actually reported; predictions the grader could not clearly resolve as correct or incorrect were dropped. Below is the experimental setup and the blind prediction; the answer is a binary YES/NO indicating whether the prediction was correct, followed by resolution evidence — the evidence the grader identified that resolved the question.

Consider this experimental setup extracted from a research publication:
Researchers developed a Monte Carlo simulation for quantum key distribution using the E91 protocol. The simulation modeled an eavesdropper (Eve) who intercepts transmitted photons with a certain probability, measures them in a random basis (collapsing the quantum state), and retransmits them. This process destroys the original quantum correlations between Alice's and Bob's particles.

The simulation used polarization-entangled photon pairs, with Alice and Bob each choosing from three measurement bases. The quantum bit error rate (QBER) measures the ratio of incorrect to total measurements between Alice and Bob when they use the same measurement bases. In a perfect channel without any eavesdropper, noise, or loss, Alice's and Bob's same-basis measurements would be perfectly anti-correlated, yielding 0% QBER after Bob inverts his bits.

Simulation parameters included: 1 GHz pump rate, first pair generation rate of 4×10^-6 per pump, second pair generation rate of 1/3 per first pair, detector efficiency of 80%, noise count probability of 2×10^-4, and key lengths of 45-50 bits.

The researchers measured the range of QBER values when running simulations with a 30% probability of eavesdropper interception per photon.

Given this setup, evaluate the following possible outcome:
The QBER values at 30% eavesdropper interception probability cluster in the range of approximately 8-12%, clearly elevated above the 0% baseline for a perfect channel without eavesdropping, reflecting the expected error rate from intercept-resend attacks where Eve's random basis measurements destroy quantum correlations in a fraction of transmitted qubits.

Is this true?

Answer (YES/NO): NO